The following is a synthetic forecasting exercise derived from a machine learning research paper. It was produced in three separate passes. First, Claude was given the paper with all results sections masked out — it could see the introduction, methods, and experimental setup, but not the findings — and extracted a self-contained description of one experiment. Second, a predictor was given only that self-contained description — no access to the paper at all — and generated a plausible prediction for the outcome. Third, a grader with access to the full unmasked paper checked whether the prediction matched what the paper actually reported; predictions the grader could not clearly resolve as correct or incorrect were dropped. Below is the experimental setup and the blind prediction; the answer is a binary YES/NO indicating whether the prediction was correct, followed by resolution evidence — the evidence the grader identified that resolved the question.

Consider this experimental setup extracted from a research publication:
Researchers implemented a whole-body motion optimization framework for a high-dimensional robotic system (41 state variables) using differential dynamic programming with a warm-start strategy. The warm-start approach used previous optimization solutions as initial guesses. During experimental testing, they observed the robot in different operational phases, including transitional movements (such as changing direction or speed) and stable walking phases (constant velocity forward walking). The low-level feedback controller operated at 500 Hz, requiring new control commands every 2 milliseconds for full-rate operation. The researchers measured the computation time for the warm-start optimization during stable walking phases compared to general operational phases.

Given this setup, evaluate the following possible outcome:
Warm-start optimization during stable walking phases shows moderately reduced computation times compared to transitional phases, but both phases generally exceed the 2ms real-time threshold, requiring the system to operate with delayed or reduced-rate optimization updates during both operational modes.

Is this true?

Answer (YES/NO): NO